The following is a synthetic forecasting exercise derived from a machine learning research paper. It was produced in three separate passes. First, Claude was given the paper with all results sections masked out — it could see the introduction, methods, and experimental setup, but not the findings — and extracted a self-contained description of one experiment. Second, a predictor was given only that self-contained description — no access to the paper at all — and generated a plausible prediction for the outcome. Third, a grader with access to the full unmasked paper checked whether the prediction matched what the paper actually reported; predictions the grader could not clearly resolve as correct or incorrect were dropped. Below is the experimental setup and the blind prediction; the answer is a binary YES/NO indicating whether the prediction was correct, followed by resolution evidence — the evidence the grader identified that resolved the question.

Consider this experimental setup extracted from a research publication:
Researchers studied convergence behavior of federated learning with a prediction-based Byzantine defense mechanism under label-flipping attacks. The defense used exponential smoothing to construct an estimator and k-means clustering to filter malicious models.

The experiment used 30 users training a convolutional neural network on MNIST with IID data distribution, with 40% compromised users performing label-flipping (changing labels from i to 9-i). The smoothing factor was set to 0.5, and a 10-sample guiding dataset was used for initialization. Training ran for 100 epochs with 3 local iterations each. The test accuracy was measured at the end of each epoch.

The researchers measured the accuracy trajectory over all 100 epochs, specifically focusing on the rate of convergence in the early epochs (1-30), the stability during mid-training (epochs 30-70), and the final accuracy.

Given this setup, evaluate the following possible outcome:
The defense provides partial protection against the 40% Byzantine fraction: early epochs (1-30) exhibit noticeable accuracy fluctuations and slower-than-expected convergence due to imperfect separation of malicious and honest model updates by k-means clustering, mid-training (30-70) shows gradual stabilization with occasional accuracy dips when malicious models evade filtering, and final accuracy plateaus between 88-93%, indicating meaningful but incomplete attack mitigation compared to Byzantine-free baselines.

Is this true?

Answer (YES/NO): NO